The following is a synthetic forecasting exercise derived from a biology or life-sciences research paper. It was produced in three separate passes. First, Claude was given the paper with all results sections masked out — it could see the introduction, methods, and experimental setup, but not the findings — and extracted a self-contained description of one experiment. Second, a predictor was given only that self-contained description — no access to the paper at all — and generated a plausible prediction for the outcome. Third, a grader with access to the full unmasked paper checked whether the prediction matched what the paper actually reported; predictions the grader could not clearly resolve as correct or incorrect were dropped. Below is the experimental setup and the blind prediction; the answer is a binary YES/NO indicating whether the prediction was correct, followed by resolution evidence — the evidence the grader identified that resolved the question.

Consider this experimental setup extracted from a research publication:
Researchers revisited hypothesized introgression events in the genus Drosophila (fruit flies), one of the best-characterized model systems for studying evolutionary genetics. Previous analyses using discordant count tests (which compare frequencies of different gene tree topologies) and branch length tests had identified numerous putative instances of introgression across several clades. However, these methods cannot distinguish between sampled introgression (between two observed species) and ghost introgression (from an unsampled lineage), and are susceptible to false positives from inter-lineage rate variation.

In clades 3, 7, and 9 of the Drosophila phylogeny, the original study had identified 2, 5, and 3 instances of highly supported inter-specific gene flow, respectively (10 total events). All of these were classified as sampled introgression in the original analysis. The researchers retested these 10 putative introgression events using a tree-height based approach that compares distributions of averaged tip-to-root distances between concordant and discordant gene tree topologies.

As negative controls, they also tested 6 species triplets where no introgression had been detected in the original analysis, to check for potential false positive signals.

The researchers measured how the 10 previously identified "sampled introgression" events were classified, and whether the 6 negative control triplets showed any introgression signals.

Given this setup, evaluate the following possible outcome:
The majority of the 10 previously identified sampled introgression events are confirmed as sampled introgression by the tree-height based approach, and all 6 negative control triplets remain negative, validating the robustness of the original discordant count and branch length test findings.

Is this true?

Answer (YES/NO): NO